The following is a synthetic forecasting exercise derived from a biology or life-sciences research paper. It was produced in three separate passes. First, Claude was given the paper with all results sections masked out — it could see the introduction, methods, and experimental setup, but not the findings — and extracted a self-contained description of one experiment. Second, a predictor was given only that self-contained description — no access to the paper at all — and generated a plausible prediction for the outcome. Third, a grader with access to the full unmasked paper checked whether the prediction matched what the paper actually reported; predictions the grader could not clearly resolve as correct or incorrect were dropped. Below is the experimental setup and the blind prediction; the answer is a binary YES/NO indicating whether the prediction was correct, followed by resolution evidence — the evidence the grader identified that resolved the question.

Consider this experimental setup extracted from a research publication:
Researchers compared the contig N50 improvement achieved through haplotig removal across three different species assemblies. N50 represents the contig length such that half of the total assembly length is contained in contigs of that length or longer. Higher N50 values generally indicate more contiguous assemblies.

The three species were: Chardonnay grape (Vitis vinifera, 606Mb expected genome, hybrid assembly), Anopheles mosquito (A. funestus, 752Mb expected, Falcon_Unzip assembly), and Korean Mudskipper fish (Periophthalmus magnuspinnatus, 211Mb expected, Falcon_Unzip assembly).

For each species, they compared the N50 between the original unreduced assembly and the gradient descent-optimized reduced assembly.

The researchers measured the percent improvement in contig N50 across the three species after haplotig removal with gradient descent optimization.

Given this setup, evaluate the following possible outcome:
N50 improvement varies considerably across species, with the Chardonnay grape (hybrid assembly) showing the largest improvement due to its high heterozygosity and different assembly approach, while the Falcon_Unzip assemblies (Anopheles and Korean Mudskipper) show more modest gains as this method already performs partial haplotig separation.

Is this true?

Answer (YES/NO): NO